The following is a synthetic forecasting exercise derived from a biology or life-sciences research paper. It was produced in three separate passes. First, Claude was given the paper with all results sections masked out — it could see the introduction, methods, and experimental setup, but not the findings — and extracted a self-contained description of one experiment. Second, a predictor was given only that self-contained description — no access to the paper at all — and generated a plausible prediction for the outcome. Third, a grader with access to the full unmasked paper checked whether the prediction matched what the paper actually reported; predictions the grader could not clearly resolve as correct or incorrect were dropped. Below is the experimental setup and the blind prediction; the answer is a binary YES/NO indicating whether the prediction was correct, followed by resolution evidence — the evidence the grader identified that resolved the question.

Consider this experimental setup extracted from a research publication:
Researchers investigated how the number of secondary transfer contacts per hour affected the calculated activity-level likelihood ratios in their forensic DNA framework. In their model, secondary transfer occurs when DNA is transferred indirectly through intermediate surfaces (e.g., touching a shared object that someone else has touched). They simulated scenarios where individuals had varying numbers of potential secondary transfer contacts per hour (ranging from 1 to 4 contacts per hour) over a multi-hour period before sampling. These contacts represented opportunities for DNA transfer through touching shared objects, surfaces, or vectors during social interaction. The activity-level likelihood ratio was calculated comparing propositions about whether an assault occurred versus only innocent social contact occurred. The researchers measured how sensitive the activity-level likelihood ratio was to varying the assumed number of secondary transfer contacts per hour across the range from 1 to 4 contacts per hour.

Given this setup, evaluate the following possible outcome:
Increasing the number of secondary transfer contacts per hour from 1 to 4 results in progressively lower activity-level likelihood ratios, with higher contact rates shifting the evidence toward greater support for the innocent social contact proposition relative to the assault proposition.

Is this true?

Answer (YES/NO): NO